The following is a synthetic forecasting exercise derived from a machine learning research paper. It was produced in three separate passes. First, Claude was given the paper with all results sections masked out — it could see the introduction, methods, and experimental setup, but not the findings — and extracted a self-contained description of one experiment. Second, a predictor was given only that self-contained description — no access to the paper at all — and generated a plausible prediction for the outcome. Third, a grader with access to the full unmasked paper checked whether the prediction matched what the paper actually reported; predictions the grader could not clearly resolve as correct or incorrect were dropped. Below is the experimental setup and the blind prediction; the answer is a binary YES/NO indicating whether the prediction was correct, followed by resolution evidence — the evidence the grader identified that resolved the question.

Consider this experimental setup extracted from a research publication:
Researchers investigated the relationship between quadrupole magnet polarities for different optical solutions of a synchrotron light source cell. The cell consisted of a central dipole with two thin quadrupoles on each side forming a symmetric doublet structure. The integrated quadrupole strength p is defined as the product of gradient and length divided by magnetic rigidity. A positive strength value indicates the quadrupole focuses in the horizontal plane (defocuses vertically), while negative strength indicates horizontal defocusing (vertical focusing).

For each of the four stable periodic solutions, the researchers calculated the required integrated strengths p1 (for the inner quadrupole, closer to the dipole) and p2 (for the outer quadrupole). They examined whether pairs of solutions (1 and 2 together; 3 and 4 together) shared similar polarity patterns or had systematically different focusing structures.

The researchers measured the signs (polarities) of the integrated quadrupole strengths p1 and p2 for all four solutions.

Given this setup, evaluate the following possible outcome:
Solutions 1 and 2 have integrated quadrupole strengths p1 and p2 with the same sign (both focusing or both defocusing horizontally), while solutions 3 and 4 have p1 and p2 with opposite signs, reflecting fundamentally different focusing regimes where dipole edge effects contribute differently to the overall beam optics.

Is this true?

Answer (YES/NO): NO